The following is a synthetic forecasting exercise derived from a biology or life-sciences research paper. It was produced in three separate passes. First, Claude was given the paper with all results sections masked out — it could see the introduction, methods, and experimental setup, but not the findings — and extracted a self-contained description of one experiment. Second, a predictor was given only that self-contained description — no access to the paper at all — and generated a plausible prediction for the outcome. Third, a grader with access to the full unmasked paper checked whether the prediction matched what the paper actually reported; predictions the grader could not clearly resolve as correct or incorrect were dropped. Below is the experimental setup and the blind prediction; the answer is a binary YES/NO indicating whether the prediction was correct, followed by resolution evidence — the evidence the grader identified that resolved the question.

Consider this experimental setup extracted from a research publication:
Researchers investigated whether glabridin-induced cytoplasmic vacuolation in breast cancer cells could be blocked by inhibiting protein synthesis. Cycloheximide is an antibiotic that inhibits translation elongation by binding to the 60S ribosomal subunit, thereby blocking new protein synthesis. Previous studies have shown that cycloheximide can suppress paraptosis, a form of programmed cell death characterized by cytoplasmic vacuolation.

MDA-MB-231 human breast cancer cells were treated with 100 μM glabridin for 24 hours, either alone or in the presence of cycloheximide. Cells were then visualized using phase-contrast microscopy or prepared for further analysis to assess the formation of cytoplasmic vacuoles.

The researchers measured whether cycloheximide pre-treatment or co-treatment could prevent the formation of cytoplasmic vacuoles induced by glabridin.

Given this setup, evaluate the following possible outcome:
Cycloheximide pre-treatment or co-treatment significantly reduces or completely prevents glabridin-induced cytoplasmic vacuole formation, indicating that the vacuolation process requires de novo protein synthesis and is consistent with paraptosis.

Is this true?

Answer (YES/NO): YES